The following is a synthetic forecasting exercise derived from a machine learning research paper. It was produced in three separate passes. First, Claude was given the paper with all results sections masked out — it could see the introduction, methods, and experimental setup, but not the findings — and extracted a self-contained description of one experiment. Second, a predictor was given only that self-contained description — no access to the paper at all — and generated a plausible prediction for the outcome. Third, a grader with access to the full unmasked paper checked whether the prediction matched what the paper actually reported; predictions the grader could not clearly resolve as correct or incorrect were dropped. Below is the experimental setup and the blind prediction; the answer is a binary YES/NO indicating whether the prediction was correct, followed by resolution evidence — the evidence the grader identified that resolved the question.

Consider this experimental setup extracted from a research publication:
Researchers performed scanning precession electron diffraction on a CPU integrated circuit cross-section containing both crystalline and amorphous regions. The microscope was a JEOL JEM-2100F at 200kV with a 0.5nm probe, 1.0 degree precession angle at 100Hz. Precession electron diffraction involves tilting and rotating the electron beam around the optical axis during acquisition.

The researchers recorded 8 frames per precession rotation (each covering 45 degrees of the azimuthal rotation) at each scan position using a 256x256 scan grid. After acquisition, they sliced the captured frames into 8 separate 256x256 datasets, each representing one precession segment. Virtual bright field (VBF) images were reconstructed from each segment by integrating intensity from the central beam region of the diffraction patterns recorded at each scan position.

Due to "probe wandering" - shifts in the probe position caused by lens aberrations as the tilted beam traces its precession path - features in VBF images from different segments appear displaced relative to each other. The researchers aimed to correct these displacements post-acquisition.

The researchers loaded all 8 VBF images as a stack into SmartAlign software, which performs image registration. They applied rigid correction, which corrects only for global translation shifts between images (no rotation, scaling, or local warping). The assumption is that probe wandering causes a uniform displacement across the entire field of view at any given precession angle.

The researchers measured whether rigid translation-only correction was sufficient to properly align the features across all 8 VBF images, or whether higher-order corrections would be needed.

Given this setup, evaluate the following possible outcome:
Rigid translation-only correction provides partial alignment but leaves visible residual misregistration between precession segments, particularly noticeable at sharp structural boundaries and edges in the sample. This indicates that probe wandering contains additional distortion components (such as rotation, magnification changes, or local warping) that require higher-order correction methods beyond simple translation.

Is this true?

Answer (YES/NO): NO